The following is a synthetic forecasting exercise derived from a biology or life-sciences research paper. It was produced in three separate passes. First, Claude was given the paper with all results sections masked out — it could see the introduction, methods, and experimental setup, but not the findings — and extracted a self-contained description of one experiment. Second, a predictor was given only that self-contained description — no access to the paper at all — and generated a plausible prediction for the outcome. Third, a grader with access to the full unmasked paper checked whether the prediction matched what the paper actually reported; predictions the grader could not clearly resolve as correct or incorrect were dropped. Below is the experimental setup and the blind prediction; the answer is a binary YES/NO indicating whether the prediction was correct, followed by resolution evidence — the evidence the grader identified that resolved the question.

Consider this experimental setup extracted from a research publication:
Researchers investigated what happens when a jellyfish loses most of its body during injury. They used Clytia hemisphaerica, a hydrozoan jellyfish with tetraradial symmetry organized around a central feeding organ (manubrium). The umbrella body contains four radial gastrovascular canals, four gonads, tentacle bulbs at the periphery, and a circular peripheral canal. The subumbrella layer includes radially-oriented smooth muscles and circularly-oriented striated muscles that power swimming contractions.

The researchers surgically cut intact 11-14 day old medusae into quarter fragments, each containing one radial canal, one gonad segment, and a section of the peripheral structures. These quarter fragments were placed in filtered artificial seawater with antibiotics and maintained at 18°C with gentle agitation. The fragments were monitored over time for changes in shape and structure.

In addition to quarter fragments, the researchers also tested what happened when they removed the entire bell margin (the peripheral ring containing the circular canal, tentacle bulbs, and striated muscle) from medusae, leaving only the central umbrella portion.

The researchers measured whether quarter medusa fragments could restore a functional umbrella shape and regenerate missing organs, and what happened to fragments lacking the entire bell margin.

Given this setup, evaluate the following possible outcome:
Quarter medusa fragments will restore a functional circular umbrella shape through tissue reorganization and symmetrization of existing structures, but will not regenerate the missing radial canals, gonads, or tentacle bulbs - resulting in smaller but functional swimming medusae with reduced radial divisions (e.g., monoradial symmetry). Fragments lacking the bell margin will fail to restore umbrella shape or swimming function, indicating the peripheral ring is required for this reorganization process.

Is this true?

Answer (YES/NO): YES